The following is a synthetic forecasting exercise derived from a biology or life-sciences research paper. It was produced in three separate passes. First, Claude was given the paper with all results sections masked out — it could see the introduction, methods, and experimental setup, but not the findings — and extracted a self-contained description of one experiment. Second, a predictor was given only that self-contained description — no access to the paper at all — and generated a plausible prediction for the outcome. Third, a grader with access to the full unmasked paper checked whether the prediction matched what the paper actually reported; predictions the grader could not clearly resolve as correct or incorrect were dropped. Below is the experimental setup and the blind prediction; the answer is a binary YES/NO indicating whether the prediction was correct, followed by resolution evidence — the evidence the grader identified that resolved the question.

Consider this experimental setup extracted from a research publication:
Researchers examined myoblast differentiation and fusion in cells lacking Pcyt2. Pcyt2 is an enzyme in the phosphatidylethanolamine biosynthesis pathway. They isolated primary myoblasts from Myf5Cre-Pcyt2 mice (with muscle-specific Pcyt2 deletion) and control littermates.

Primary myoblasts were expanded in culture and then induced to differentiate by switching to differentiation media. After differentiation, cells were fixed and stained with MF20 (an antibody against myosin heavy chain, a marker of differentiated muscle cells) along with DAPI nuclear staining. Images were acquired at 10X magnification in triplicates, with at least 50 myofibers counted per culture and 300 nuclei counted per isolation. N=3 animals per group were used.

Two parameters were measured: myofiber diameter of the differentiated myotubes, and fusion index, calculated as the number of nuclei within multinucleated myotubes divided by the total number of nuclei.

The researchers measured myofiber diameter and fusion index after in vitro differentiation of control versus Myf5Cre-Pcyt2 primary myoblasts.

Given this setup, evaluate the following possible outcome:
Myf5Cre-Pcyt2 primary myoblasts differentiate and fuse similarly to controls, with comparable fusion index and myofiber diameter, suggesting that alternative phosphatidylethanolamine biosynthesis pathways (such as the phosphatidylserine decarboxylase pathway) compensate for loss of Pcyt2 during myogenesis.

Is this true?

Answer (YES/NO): NO